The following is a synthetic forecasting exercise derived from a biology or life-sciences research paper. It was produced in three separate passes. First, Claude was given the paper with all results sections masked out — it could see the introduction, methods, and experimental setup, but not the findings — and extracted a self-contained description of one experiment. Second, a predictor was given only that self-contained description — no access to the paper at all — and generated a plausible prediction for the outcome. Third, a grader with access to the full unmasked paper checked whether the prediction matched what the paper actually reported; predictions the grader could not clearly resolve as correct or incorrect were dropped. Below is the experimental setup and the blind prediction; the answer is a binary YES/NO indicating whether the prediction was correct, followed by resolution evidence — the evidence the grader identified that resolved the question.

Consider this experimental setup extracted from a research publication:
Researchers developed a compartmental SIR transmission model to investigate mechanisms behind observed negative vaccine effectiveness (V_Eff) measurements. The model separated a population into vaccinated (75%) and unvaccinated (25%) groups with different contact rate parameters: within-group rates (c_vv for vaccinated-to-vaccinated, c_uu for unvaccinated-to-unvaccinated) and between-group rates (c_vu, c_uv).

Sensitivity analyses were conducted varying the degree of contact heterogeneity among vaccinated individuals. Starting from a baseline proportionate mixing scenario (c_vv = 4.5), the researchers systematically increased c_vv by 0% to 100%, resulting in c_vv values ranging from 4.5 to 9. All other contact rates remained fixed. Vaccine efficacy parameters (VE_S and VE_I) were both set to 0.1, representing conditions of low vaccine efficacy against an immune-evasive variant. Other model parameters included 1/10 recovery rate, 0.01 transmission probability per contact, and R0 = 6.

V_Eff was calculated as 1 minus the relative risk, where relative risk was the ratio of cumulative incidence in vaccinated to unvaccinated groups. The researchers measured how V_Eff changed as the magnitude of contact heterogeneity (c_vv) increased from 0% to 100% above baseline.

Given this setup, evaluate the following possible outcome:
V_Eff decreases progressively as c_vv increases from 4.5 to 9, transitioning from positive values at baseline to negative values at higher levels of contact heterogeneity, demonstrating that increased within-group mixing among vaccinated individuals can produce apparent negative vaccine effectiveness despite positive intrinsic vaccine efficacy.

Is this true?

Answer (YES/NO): YES